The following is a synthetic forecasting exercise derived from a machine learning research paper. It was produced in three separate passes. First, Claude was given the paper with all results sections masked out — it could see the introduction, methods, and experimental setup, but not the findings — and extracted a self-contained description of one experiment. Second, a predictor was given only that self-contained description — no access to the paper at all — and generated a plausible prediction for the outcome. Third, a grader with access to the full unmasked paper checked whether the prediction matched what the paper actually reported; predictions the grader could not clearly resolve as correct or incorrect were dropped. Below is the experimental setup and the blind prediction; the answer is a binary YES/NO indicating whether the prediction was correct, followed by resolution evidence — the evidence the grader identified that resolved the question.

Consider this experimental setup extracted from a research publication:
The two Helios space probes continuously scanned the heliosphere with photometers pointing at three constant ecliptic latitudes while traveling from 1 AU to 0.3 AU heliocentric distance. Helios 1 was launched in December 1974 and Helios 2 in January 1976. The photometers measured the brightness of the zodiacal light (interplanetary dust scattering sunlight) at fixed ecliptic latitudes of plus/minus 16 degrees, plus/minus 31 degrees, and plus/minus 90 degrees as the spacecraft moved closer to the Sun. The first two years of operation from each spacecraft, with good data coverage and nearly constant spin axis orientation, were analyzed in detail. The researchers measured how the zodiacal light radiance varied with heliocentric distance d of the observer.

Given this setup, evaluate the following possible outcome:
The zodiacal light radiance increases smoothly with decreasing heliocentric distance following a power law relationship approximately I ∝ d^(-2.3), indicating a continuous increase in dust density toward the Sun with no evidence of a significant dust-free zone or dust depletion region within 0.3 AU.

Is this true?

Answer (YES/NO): YES